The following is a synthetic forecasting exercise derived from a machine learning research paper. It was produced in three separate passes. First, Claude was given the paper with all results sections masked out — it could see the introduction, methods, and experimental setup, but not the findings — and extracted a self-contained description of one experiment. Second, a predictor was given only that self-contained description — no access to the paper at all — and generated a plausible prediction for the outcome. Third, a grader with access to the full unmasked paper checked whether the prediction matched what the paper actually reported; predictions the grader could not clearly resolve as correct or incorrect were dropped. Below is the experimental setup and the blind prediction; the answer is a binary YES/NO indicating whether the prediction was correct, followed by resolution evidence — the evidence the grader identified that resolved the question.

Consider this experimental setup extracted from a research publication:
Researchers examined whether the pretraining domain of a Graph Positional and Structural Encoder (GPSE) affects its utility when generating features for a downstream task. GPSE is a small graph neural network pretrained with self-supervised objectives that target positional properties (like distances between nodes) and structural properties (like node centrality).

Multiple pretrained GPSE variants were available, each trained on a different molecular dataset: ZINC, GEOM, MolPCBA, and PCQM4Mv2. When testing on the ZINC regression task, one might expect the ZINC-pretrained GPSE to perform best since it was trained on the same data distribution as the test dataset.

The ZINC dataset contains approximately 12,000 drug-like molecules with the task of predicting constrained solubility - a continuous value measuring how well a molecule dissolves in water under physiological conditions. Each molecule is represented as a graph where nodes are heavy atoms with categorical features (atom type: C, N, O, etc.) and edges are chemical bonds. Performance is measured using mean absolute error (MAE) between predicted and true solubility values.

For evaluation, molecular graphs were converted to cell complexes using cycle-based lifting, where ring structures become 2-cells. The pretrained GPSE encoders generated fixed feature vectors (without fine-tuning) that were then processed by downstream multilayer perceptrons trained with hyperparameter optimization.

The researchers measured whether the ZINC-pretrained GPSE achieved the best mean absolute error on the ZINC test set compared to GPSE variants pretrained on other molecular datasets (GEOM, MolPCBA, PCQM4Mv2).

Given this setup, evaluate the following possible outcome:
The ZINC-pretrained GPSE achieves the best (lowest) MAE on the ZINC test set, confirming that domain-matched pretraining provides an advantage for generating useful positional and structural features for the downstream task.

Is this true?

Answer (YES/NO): NO